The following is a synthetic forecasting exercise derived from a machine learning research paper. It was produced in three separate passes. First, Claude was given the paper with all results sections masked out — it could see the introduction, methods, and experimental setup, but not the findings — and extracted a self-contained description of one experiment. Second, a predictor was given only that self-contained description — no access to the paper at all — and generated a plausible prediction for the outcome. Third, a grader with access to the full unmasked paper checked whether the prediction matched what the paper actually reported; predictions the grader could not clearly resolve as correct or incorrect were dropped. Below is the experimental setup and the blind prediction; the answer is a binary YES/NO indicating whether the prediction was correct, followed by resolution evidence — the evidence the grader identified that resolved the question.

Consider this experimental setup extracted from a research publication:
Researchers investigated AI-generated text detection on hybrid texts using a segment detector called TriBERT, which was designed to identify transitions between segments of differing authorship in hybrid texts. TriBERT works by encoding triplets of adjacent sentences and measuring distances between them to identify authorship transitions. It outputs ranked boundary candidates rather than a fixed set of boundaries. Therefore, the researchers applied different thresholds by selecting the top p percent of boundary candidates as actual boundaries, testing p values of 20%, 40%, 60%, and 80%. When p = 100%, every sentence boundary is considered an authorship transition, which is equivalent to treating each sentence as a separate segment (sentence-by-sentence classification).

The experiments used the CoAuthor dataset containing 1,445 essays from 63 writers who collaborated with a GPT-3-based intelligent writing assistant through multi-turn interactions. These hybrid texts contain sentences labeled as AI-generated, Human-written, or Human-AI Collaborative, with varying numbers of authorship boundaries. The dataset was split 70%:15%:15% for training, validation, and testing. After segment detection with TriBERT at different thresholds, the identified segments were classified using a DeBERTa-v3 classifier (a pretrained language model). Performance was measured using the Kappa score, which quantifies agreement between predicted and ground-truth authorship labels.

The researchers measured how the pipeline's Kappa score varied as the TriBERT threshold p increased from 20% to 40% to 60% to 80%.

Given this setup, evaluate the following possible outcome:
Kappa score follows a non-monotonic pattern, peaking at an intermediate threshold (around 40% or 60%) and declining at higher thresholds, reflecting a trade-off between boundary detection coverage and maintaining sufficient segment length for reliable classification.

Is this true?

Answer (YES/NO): NO